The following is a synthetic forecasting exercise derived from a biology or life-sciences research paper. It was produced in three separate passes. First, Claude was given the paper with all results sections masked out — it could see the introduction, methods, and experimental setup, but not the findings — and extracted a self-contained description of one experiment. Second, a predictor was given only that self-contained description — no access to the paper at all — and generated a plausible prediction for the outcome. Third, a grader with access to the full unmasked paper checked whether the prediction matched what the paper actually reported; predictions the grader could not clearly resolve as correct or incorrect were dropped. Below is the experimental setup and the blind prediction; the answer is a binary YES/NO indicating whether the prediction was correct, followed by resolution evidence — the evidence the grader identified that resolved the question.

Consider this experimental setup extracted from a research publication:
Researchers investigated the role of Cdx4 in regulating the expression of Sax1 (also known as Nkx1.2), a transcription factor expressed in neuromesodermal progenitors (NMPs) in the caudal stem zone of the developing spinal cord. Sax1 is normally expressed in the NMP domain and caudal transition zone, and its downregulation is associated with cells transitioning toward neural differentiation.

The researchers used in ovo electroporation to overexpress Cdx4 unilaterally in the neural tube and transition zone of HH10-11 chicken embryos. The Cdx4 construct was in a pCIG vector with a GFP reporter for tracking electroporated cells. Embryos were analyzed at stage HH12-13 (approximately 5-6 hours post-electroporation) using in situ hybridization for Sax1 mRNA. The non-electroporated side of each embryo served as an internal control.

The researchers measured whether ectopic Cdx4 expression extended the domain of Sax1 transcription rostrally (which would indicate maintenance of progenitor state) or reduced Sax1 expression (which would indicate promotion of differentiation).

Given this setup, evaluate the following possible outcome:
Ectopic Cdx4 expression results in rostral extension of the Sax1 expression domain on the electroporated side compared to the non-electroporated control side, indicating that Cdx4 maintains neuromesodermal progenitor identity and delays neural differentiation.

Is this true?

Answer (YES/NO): NO